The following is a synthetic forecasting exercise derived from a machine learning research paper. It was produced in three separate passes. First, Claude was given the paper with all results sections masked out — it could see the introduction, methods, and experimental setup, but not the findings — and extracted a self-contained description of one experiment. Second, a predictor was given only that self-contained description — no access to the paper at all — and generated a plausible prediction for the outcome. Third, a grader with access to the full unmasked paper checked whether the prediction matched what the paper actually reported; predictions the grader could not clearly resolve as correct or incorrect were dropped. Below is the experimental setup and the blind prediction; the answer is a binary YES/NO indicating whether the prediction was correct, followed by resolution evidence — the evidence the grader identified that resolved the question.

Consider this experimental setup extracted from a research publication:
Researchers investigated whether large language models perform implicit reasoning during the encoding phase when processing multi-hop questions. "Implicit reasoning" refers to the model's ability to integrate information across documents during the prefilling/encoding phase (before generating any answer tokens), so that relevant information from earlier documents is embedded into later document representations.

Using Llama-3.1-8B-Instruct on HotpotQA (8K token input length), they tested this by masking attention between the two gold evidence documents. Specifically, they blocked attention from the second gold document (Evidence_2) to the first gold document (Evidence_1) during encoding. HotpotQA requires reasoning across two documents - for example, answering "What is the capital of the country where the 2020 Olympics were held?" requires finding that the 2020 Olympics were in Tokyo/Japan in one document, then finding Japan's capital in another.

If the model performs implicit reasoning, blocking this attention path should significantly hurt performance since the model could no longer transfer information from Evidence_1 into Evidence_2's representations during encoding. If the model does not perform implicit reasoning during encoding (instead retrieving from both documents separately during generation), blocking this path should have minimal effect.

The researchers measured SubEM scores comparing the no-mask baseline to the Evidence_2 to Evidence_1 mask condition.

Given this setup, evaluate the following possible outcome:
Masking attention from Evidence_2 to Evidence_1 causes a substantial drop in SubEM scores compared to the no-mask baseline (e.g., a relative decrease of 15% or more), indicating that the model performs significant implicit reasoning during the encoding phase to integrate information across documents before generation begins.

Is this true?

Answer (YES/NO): NO